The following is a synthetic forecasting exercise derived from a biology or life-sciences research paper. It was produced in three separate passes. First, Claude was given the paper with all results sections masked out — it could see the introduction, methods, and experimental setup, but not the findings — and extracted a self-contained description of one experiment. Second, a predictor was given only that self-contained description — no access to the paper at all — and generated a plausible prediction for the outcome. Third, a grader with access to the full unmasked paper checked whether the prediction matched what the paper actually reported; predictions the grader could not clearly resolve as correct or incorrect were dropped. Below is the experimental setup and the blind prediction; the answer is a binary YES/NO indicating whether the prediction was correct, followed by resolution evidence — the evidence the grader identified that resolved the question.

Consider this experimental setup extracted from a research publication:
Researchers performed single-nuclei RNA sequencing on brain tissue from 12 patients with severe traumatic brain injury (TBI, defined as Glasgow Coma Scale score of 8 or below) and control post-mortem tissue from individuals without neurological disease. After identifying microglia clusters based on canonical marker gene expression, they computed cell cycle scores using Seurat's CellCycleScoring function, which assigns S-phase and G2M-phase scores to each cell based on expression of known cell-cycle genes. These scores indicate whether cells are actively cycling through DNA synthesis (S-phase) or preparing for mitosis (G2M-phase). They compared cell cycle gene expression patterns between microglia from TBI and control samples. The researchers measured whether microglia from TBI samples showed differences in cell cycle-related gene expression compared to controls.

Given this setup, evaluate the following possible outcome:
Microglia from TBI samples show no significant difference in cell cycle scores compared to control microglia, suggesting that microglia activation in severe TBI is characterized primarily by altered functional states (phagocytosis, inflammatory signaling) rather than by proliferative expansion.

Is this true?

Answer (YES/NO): NO